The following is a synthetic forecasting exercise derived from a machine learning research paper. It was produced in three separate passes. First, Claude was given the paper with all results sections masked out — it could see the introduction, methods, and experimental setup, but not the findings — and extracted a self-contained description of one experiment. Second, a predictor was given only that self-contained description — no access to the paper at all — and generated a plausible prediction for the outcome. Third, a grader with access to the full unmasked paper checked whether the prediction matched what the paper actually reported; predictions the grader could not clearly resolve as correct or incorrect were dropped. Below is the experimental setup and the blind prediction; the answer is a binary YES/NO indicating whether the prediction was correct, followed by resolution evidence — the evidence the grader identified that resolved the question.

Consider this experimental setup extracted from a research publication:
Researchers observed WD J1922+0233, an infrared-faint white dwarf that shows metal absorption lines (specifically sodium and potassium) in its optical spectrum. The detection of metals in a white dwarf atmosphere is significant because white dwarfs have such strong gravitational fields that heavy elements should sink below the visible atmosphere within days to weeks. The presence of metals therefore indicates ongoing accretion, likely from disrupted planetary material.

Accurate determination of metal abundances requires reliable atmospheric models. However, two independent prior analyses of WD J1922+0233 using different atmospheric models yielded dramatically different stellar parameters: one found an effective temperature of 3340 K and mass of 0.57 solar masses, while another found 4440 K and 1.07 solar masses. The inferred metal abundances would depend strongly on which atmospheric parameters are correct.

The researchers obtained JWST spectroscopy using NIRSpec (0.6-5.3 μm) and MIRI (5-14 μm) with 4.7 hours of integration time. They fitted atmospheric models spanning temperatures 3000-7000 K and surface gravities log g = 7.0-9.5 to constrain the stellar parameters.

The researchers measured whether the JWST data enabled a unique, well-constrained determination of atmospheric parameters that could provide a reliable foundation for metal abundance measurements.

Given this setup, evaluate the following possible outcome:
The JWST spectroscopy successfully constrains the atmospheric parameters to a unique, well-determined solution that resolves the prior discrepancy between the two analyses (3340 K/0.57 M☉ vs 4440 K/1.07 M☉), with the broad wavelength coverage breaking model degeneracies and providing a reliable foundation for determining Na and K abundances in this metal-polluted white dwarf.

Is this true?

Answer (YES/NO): NO